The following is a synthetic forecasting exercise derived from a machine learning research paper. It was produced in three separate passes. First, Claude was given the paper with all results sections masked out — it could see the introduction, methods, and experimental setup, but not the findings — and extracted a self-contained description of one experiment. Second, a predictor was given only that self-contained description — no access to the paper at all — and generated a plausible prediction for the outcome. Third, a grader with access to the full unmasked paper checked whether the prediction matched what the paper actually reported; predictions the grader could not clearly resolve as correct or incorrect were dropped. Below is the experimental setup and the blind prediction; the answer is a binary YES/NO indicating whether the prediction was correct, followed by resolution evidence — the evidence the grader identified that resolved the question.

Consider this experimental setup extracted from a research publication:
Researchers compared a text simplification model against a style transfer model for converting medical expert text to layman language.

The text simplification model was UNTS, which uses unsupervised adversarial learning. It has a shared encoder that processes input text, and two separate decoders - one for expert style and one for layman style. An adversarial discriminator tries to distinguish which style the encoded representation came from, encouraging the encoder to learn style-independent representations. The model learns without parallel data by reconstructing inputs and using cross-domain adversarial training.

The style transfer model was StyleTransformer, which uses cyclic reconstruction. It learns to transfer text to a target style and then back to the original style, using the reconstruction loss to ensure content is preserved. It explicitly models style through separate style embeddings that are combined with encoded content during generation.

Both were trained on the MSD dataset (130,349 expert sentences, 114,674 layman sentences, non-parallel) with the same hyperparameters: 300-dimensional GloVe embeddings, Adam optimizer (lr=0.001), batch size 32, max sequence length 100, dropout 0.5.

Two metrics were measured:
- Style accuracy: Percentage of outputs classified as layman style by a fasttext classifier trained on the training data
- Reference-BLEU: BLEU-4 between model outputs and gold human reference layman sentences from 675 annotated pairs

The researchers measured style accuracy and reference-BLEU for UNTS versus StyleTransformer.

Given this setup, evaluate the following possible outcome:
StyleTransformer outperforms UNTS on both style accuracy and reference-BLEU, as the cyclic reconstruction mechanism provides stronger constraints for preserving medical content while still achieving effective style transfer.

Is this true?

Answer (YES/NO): YES